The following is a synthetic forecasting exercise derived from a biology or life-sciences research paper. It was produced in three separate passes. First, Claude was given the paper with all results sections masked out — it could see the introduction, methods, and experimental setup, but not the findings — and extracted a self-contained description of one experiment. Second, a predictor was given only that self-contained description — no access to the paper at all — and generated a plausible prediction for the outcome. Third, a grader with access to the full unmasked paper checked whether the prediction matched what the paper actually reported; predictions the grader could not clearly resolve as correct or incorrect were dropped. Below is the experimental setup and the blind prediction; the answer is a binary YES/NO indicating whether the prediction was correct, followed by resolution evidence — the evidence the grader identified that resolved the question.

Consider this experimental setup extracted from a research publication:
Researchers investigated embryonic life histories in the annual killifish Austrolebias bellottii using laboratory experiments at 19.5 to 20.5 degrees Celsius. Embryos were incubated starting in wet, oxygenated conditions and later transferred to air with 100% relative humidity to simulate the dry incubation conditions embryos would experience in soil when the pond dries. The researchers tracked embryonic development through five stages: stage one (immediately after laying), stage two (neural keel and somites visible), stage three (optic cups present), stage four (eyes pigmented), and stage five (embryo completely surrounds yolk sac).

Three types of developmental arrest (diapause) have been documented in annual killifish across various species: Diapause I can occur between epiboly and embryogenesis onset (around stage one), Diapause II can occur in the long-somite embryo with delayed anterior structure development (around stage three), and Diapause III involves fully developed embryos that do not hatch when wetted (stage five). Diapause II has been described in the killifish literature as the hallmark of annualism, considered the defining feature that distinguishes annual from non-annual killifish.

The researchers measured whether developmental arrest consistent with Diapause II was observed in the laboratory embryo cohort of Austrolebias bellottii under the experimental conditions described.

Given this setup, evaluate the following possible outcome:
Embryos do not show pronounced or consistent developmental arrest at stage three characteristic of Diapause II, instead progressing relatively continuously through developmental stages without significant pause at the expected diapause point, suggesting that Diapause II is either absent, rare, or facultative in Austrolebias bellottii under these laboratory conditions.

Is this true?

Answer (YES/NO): YES